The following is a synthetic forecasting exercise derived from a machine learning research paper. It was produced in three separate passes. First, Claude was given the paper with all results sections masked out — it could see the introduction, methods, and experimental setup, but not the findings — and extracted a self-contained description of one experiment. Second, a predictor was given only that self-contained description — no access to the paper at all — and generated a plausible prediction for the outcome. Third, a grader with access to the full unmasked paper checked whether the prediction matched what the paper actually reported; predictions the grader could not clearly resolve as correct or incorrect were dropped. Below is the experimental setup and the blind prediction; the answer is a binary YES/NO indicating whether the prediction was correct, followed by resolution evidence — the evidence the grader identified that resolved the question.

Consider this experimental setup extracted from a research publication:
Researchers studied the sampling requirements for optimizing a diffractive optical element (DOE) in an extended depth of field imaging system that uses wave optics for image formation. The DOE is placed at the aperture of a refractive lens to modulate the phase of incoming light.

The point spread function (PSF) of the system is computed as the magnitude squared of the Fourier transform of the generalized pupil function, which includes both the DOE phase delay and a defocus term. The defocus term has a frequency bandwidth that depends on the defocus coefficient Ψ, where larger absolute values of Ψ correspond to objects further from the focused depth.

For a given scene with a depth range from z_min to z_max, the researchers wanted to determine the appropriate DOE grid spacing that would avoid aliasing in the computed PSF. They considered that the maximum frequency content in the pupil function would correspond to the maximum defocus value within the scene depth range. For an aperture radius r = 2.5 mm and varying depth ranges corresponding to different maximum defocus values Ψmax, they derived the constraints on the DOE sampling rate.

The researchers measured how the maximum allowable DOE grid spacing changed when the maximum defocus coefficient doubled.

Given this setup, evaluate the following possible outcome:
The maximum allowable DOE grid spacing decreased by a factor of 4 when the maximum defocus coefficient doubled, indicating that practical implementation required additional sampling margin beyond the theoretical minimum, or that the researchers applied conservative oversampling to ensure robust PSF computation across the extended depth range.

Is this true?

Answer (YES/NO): NO